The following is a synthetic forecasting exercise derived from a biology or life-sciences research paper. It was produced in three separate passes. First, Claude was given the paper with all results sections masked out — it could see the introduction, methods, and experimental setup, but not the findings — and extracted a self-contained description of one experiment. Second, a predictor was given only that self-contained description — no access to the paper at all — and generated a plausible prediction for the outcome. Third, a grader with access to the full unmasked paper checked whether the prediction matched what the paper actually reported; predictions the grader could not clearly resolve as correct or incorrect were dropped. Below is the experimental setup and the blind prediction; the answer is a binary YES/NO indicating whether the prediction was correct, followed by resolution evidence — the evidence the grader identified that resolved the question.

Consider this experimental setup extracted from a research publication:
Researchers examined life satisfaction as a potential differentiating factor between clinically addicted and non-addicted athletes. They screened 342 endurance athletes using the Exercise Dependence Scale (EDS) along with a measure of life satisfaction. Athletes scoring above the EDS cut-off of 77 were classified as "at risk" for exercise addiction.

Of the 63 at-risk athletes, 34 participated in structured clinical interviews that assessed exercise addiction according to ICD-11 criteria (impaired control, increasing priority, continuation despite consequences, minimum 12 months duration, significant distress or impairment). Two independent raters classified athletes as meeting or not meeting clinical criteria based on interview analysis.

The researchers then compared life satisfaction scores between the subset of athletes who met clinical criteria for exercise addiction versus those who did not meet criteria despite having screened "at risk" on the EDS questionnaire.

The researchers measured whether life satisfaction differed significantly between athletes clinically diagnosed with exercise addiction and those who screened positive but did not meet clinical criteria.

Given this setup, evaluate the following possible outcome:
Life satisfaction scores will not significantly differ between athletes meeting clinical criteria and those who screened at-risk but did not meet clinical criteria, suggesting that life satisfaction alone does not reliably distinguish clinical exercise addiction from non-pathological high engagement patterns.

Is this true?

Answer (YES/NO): NO